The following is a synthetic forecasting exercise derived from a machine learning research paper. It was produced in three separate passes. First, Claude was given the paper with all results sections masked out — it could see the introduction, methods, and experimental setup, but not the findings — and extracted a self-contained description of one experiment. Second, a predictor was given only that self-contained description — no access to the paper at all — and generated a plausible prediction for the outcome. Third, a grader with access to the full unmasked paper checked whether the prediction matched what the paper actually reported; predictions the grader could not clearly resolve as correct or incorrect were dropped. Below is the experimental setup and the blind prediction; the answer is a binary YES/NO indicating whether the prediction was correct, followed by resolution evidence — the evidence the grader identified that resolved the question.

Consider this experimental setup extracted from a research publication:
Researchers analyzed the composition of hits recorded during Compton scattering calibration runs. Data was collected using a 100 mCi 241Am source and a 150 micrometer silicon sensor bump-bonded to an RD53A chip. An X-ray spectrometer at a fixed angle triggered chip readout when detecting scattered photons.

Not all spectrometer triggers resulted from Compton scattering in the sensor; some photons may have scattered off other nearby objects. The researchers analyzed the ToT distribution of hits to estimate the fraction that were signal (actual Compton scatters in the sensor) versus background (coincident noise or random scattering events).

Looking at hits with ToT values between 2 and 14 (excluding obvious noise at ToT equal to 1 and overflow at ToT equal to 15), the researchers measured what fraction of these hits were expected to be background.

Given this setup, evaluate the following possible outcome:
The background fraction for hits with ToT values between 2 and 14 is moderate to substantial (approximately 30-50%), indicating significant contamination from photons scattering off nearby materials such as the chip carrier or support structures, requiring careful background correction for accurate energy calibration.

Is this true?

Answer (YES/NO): NO